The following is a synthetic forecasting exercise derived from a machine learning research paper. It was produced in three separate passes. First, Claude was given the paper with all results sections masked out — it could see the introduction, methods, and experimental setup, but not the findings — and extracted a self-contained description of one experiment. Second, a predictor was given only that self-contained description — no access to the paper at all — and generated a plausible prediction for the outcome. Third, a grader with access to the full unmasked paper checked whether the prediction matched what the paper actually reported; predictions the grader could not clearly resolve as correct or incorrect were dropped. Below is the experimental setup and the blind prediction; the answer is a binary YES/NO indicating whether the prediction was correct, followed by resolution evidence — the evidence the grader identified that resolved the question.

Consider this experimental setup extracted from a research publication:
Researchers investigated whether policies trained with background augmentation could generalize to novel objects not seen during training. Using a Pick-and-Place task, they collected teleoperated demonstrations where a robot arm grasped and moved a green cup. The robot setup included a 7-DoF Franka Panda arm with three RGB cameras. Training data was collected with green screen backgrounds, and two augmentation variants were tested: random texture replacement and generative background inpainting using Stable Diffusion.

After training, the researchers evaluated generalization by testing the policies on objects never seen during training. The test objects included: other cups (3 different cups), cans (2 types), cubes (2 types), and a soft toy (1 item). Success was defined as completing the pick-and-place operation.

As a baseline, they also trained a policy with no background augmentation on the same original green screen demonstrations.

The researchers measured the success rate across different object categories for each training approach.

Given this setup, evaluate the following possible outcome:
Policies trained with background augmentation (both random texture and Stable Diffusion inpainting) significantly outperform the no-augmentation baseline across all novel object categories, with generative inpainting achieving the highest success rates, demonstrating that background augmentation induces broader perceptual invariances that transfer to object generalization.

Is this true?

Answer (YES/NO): NO